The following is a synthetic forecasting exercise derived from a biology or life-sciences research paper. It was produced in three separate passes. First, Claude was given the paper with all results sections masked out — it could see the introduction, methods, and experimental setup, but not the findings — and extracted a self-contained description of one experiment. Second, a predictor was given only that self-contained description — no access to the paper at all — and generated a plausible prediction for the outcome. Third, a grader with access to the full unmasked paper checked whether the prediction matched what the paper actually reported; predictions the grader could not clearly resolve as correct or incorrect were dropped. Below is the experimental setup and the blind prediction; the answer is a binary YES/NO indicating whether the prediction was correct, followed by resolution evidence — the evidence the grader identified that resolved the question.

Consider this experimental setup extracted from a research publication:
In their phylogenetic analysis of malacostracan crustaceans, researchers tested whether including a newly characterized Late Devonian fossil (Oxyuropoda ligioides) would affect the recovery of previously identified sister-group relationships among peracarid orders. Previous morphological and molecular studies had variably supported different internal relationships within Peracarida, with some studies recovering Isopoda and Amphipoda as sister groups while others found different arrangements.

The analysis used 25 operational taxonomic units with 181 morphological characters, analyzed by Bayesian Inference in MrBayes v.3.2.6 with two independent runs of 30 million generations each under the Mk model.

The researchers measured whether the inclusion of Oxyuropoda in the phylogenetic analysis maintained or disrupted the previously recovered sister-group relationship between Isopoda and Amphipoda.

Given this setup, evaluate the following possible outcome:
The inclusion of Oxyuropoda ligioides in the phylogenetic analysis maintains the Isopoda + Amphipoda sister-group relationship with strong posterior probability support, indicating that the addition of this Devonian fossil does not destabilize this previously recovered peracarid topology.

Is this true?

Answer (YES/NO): YES